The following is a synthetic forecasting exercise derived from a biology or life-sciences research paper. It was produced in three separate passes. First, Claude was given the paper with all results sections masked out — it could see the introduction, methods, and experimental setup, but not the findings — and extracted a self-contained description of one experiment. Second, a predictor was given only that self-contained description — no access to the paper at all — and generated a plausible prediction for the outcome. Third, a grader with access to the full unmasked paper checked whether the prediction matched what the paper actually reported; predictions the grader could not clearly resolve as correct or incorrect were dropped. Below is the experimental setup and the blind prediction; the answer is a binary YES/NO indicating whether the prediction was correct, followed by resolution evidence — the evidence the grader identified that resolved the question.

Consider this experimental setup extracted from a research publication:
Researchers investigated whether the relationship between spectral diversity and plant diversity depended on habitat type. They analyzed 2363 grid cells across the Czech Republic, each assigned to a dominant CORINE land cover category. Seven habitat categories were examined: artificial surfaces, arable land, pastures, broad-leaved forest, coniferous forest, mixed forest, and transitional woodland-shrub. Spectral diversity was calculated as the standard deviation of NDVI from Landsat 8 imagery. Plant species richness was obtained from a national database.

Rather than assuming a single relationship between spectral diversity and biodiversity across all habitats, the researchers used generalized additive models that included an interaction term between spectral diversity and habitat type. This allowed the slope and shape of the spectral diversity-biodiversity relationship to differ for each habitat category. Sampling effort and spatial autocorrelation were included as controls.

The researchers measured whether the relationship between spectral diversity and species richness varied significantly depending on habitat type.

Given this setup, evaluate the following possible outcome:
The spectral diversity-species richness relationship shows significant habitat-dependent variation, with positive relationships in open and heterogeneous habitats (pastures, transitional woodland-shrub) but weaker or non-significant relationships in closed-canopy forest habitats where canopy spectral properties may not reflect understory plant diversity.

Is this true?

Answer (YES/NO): NO